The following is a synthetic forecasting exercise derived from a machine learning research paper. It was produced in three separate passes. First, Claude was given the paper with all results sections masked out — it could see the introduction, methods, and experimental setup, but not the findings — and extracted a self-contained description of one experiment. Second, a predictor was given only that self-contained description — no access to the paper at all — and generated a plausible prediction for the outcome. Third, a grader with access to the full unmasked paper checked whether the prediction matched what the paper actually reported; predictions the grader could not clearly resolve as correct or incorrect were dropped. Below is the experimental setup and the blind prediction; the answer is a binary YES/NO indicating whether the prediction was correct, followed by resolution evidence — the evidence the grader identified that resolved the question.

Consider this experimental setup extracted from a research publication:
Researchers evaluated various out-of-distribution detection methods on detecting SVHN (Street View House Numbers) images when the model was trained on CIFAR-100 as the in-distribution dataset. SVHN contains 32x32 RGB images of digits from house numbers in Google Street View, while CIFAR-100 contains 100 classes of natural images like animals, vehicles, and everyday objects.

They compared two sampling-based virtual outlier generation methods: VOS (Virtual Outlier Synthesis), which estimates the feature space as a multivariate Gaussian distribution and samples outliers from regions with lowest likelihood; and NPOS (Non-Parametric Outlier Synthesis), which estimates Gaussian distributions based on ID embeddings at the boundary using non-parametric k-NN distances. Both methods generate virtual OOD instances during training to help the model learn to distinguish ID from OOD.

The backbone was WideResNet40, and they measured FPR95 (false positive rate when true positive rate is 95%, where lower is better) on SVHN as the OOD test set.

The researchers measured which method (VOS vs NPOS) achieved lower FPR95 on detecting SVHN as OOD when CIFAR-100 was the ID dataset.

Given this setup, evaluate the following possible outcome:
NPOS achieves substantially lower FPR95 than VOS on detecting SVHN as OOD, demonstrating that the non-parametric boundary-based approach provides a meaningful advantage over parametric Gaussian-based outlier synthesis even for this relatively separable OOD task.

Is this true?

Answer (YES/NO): YES